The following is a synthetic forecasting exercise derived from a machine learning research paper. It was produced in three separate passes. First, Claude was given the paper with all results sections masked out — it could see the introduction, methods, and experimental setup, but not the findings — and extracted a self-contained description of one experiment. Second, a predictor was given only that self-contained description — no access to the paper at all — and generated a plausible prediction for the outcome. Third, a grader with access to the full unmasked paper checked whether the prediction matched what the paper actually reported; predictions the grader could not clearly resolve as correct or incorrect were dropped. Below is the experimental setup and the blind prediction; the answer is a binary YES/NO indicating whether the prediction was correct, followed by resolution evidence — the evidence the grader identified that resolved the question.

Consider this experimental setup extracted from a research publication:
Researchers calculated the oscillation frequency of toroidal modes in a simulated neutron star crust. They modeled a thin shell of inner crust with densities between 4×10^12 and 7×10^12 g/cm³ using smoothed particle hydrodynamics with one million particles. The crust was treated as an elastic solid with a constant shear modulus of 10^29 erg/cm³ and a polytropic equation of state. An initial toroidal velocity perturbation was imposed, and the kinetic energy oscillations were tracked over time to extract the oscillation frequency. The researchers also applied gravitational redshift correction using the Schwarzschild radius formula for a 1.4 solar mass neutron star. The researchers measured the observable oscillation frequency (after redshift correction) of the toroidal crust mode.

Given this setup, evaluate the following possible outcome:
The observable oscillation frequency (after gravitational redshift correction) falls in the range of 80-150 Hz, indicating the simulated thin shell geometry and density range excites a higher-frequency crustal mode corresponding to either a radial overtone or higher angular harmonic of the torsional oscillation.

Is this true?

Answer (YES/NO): NO